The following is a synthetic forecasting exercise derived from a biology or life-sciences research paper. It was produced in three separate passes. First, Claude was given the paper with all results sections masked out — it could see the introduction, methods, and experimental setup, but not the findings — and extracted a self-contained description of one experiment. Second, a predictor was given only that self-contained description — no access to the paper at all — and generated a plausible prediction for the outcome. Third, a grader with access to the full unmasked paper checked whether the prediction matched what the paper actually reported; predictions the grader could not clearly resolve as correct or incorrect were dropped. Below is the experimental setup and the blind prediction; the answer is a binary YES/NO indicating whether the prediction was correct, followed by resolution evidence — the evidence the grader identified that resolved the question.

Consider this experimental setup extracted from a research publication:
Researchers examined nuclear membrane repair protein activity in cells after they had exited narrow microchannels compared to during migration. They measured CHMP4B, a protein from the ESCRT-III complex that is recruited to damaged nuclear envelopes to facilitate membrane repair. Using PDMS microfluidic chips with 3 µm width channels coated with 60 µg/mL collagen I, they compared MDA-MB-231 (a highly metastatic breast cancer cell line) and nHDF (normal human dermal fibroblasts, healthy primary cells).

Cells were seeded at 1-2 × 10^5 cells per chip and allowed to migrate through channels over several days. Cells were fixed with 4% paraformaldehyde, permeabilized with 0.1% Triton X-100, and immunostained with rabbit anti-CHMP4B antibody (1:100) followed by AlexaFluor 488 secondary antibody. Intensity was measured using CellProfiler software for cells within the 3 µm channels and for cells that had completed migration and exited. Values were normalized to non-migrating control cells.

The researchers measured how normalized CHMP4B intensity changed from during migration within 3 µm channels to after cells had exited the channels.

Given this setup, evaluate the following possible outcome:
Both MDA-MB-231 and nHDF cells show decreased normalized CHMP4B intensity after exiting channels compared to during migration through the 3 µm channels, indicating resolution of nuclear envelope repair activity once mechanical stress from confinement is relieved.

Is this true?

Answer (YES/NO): NO